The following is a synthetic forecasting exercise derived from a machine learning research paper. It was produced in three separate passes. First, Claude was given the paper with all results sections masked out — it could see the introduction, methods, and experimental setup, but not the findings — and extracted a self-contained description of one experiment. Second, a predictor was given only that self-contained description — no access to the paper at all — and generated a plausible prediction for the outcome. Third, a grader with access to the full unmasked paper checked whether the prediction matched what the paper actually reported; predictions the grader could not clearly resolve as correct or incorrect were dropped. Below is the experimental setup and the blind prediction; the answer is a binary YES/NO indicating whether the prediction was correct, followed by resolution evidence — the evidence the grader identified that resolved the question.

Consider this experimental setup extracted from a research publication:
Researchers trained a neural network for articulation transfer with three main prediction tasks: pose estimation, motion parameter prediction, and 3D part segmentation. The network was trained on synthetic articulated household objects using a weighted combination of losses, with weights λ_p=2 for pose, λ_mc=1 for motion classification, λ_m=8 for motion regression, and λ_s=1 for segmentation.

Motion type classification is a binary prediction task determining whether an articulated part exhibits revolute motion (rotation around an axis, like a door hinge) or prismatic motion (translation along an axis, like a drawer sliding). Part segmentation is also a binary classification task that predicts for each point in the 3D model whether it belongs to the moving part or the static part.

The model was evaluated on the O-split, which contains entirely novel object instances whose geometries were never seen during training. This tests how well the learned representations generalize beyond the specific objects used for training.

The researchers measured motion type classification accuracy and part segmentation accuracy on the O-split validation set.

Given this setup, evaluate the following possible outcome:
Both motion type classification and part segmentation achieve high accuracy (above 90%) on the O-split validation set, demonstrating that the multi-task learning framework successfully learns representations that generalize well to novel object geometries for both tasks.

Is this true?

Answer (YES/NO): NO